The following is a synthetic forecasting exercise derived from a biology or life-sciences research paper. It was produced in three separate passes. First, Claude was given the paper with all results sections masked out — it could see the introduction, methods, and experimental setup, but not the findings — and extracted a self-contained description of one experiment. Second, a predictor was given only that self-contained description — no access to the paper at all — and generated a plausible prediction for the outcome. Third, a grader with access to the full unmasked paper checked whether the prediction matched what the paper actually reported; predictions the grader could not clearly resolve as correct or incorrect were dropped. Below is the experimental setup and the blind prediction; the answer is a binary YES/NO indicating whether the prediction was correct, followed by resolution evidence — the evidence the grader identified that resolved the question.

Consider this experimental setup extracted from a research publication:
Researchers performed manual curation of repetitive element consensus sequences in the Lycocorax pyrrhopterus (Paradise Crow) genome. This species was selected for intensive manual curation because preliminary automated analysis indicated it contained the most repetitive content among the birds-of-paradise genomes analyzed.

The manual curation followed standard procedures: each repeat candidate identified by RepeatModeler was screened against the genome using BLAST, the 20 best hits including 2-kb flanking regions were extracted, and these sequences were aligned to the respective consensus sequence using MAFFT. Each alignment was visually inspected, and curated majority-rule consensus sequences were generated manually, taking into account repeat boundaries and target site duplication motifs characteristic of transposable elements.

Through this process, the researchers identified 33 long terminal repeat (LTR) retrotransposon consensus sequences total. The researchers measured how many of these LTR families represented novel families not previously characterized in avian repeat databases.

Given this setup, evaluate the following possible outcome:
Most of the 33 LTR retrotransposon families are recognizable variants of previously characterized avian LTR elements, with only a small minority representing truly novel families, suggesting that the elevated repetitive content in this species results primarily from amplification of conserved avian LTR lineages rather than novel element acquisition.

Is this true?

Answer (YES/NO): NO